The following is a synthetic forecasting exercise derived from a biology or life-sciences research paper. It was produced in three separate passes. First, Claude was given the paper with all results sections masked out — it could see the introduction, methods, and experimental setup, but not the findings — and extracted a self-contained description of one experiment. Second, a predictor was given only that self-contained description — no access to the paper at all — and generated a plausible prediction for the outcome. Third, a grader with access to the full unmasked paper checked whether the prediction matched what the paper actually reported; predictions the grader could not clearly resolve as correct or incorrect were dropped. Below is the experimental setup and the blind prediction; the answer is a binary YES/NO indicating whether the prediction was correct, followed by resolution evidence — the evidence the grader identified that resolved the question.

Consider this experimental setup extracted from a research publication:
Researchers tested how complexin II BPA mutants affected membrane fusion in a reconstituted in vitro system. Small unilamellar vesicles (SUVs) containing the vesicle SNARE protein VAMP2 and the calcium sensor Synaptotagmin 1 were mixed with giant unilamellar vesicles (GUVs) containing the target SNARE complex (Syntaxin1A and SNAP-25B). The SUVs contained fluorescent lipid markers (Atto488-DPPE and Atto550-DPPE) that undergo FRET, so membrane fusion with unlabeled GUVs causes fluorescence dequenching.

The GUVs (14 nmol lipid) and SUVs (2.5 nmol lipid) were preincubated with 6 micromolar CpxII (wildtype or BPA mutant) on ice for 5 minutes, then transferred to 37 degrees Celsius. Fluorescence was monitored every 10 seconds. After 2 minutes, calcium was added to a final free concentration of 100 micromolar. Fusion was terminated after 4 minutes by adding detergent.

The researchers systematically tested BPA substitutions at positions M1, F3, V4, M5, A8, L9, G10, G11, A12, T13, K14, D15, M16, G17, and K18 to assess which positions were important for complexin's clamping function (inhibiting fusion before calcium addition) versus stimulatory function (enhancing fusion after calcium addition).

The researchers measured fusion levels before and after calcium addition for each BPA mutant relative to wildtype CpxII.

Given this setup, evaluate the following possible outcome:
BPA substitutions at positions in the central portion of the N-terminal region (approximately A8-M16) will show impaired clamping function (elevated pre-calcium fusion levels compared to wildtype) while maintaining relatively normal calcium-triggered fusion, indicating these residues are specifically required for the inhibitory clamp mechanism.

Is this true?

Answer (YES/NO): NO